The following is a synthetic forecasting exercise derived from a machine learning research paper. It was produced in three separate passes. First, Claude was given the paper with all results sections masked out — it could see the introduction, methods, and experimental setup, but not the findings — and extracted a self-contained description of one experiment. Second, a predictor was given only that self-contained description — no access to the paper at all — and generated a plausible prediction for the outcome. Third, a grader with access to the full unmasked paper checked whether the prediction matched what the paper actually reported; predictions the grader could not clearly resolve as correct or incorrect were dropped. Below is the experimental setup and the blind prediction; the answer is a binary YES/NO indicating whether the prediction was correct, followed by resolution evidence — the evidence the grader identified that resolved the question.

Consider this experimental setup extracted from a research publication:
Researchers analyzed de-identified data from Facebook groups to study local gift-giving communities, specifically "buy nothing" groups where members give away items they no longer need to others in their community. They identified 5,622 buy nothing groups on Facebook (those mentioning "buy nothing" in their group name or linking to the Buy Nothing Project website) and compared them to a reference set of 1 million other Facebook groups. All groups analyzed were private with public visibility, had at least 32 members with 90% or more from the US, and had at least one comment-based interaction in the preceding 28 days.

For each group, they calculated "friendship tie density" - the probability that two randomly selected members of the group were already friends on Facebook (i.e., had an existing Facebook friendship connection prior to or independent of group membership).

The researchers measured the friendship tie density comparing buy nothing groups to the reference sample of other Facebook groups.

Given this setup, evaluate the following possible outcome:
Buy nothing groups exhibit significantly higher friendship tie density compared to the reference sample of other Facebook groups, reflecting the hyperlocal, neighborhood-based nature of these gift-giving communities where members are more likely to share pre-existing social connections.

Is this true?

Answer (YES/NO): NO